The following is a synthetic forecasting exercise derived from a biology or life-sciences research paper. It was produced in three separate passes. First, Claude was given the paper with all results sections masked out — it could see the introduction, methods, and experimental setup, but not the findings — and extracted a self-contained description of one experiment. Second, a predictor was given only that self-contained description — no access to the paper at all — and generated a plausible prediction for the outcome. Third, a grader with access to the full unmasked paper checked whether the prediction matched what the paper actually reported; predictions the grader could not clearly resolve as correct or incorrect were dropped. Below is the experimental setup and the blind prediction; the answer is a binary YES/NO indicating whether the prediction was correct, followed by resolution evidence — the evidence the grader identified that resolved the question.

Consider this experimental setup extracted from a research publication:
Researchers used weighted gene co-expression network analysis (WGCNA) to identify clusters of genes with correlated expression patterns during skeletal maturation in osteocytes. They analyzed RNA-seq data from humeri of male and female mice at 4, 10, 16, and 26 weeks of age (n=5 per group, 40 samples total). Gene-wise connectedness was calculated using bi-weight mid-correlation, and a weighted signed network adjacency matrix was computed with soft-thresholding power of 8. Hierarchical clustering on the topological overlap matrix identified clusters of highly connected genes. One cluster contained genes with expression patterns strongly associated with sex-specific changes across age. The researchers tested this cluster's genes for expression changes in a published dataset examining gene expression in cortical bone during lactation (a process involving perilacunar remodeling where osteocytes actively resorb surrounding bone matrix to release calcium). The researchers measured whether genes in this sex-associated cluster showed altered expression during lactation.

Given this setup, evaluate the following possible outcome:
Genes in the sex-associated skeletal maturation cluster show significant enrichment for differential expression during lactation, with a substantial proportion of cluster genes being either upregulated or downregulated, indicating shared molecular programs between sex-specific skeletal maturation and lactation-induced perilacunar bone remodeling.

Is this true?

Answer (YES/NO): YES